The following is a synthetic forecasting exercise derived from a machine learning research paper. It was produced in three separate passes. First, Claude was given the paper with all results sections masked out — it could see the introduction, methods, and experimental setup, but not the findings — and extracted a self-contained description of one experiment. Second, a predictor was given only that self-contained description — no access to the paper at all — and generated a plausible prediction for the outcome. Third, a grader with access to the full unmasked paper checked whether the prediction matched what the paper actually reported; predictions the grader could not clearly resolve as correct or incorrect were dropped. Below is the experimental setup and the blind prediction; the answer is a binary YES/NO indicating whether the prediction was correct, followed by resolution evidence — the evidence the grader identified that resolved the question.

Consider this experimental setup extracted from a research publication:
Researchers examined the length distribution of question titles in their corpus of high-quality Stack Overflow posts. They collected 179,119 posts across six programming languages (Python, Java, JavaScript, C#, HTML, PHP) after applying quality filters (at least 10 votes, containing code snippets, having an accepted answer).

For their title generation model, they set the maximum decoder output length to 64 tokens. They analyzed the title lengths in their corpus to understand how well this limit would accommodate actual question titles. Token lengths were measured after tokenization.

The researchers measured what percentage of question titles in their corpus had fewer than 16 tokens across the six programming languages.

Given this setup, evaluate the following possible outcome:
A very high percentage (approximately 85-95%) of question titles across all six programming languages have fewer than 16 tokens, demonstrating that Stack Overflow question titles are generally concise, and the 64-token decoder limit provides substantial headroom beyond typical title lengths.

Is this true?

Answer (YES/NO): NO